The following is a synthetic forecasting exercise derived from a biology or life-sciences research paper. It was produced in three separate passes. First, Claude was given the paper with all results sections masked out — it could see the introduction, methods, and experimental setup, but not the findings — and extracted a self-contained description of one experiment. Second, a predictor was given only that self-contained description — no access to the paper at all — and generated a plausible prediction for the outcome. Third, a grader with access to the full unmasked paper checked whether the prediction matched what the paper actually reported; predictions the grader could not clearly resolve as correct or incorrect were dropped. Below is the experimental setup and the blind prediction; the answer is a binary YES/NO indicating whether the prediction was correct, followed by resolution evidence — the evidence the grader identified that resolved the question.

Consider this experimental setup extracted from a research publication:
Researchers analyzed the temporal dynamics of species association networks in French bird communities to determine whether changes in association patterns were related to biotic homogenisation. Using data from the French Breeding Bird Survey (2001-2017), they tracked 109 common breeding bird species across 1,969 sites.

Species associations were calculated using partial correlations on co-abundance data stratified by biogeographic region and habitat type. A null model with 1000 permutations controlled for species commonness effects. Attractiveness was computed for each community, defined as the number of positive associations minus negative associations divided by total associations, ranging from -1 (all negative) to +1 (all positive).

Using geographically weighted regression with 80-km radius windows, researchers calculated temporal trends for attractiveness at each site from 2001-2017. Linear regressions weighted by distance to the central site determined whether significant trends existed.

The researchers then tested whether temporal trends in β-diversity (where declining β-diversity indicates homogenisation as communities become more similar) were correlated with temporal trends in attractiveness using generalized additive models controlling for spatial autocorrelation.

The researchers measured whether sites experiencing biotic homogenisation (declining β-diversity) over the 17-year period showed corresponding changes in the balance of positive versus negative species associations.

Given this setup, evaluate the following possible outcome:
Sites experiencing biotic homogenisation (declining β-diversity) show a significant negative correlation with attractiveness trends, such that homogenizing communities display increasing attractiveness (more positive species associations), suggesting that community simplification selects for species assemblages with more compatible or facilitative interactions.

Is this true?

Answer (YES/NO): YES